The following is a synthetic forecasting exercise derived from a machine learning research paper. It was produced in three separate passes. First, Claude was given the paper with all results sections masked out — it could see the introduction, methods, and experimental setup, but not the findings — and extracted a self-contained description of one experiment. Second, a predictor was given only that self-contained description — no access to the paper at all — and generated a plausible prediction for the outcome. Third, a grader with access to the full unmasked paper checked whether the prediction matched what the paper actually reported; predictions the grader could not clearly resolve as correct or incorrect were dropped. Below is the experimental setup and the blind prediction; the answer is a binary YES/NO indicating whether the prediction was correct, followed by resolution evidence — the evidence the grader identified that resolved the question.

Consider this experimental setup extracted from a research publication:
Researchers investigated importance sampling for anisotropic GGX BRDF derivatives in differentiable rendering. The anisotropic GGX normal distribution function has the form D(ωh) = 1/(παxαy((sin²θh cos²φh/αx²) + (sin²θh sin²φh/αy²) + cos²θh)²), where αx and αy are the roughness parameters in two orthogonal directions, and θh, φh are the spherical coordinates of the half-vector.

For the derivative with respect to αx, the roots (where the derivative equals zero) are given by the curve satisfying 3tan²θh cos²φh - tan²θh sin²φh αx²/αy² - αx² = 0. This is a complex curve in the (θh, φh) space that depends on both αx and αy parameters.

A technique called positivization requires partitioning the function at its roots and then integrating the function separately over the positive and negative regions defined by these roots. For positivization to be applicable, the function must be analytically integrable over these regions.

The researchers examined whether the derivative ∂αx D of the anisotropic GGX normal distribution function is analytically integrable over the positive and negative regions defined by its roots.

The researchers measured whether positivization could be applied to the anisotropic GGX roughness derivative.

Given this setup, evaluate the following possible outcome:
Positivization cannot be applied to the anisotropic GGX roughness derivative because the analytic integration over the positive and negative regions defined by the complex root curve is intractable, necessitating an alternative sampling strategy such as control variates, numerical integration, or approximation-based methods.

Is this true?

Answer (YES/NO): NO